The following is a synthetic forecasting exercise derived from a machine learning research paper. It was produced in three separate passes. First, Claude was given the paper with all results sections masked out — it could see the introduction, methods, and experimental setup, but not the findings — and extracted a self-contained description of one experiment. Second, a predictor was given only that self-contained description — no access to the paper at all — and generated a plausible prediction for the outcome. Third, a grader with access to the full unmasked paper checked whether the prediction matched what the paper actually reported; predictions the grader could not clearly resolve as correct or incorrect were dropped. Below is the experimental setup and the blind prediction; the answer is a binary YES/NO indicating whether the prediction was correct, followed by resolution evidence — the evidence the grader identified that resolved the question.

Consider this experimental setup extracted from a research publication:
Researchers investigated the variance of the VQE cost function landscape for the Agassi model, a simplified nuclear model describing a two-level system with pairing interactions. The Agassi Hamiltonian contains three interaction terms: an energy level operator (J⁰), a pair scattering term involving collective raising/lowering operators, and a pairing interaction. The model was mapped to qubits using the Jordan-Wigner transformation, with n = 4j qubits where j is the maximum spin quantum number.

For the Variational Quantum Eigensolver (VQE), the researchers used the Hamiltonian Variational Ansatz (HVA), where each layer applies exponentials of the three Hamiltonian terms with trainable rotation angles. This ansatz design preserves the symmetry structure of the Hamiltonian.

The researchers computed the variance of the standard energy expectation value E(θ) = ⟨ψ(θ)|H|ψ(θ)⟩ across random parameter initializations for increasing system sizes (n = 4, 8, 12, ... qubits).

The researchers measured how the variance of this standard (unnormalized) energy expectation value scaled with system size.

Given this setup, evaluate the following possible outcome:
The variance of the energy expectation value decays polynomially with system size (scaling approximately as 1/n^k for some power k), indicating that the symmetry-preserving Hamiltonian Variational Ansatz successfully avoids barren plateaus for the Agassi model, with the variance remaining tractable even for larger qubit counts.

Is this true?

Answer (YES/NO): NO